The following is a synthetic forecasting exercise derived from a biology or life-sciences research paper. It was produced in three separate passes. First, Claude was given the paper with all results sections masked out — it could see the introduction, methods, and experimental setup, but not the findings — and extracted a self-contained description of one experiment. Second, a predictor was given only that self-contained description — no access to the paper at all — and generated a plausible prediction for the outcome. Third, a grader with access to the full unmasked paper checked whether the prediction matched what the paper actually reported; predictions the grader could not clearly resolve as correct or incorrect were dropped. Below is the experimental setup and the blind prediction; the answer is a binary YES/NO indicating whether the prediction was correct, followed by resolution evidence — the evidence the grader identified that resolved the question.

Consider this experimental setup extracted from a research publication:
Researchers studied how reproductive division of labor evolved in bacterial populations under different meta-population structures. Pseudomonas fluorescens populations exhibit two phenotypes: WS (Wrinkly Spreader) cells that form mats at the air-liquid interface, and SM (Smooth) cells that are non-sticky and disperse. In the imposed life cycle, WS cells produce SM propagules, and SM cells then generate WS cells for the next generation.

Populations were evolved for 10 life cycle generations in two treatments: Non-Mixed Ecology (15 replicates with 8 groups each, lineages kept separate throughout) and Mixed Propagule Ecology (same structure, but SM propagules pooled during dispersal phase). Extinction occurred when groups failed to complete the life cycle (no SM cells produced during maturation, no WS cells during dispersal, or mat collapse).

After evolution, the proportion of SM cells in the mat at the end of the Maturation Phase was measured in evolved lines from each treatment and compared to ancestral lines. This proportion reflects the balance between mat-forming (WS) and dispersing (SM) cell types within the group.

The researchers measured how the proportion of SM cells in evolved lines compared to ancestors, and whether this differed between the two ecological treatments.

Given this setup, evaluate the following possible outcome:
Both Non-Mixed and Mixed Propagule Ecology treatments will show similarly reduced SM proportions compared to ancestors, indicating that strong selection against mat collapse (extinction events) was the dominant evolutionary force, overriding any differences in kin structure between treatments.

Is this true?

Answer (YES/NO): NO